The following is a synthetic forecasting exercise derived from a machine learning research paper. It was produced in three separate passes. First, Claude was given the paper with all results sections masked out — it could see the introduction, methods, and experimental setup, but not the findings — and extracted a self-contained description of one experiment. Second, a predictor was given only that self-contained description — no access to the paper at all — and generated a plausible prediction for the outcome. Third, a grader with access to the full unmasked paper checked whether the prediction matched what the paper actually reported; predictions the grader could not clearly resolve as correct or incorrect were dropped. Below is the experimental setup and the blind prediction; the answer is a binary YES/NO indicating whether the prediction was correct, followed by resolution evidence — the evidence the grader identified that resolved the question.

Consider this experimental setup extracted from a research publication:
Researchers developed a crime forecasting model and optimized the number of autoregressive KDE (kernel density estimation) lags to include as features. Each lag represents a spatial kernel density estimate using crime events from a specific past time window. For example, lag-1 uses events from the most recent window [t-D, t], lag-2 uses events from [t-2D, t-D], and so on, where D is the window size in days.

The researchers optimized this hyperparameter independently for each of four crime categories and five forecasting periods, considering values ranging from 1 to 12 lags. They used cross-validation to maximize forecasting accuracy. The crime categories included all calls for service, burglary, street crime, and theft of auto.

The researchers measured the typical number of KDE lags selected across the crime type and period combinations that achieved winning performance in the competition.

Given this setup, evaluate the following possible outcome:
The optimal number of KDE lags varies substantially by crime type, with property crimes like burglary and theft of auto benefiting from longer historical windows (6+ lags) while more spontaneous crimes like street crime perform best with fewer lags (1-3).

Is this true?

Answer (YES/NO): YES